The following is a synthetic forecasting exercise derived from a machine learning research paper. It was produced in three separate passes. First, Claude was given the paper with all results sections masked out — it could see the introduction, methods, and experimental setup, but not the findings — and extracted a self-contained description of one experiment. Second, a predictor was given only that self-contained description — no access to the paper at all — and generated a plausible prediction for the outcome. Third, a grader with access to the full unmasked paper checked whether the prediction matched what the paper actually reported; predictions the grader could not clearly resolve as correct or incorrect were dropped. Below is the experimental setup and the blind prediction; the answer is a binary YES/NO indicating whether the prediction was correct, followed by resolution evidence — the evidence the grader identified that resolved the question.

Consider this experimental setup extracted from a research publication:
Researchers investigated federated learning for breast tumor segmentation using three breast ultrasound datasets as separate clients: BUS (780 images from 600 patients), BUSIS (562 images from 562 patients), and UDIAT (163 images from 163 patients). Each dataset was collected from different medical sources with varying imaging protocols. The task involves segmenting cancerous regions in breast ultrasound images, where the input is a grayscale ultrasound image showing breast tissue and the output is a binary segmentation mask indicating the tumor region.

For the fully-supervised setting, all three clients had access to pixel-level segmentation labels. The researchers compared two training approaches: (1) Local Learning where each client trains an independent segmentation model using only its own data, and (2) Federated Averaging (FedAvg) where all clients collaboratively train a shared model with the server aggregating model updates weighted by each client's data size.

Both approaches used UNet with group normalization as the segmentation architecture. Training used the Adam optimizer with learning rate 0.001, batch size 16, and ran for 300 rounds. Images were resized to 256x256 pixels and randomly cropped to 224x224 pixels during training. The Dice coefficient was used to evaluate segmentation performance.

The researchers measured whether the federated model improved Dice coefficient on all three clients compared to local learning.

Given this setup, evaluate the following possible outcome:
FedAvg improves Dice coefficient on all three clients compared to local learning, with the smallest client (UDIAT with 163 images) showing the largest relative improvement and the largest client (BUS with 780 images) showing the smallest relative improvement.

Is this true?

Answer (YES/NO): NO